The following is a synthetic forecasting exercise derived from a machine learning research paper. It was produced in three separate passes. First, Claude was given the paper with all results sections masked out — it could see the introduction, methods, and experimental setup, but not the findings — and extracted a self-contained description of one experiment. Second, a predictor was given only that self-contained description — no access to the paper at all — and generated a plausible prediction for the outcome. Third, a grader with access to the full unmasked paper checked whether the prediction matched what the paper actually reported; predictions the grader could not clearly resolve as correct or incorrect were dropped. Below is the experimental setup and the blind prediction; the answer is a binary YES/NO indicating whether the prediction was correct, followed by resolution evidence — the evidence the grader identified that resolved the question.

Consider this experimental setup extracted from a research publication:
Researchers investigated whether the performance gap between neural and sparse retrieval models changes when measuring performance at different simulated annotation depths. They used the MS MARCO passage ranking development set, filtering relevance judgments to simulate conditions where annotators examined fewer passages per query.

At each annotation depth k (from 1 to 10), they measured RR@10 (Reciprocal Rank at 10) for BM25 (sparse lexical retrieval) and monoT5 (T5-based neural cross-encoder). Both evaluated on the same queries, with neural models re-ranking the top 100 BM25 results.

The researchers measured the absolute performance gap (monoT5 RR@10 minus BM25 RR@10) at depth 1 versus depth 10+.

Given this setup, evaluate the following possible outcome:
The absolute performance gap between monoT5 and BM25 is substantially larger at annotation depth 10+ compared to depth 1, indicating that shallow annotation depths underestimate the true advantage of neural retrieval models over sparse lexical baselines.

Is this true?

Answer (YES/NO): YES